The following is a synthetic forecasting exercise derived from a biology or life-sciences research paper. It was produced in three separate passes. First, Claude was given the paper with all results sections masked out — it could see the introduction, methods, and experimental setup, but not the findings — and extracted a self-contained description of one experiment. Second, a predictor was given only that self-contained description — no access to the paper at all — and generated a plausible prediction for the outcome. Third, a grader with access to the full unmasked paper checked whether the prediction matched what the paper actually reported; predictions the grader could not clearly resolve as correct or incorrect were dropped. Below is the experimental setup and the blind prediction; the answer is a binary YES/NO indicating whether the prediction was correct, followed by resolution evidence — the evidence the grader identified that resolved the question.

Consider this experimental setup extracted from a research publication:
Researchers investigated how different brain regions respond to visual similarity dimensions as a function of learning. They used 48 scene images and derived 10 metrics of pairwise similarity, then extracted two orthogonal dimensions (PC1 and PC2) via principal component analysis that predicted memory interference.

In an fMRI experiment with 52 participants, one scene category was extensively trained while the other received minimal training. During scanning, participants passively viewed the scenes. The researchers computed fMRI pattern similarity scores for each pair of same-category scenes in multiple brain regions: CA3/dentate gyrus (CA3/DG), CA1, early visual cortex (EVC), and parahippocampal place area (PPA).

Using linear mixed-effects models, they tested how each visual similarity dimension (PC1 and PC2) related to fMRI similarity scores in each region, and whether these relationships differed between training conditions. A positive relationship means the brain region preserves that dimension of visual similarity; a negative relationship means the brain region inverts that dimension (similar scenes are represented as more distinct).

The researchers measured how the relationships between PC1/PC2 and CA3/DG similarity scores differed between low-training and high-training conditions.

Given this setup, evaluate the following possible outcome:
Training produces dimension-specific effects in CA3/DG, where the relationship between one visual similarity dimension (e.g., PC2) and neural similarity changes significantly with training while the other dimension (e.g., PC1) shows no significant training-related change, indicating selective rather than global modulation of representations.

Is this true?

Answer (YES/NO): NO